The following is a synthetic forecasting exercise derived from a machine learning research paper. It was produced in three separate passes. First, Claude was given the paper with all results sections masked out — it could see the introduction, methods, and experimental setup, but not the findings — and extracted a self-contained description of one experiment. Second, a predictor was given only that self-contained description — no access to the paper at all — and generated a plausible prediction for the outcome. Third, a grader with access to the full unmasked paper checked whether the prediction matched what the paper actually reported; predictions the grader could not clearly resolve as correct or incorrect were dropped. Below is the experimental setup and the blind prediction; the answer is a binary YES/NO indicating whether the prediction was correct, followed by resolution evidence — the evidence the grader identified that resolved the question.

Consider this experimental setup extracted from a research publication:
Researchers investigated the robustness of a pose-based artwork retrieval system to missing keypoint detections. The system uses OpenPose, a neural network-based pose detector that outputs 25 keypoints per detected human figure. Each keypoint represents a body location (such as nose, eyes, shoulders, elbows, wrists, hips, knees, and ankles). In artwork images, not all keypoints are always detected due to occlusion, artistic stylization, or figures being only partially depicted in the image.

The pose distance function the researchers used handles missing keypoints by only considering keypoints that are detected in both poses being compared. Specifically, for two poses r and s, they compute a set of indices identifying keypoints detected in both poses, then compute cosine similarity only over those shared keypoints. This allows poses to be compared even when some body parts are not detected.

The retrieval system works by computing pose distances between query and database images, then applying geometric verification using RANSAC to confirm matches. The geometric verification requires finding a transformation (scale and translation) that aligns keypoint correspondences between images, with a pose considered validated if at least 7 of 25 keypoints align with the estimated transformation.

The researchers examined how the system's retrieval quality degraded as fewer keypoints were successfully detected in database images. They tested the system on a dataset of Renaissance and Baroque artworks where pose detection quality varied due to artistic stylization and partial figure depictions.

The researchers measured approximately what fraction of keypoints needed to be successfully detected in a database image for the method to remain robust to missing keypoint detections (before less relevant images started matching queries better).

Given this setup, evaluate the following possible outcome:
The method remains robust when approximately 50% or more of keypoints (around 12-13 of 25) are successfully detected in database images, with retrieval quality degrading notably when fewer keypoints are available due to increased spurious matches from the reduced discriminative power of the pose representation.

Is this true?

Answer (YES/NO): NO